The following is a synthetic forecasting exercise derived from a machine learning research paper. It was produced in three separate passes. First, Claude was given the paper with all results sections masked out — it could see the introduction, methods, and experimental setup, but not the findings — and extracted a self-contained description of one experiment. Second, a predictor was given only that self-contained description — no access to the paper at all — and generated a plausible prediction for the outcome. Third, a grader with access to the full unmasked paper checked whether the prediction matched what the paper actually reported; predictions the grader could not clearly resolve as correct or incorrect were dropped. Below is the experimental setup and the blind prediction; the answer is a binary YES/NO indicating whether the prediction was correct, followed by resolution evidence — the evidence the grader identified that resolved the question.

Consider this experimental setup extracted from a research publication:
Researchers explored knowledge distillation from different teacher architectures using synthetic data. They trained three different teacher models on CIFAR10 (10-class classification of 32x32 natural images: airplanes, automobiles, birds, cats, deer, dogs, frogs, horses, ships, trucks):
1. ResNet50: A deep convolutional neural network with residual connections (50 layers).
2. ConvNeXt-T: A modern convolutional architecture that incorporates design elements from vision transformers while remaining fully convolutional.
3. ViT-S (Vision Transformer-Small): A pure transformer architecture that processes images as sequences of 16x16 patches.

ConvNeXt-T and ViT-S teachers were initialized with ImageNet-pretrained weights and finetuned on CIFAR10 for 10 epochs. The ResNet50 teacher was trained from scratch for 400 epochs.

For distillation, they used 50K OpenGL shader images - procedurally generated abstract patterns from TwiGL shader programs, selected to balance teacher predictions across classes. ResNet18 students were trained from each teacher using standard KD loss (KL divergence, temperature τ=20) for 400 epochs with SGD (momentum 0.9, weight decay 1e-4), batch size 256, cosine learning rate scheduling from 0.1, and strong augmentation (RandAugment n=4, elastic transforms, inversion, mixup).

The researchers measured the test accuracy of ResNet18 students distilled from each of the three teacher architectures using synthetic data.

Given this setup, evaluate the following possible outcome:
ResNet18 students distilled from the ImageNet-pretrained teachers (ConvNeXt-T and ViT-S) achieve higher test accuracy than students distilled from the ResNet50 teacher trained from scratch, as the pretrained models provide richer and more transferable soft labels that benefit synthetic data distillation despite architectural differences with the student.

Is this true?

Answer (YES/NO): NO